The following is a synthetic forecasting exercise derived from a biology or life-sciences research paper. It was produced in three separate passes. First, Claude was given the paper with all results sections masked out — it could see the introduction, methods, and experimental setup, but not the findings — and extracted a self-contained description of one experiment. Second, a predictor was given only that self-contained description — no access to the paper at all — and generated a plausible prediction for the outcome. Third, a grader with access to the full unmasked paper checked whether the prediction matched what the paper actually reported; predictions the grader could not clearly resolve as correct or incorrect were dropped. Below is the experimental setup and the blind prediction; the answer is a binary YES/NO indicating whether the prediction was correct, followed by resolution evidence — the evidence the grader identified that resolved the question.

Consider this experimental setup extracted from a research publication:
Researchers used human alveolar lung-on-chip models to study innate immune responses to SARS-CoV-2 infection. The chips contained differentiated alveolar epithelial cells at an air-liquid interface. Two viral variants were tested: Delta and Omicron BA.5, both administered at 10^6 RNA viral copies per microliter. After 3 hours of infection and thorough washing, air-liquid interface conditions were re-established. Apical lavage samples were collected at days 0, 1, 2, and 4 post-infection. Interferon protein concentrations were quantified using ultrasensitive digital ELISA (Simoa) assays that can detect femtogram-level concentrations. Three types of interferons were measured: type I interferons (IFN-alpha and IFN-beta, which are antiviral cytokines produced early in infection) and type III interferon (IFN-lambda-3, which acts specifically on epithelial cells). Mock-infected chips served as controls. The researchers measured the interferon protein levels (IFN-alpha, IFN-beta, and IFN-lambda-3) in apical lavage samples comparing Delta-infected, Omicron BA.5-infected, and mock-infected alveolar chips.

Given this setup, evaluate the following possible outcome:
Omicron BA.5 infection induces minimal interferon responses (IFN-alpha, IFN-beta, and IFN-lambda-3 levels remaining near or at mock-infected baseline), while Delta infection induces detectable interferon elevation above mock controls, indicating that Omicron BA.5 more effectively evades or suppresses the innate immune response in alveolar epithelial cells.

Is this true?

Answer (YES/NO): NO